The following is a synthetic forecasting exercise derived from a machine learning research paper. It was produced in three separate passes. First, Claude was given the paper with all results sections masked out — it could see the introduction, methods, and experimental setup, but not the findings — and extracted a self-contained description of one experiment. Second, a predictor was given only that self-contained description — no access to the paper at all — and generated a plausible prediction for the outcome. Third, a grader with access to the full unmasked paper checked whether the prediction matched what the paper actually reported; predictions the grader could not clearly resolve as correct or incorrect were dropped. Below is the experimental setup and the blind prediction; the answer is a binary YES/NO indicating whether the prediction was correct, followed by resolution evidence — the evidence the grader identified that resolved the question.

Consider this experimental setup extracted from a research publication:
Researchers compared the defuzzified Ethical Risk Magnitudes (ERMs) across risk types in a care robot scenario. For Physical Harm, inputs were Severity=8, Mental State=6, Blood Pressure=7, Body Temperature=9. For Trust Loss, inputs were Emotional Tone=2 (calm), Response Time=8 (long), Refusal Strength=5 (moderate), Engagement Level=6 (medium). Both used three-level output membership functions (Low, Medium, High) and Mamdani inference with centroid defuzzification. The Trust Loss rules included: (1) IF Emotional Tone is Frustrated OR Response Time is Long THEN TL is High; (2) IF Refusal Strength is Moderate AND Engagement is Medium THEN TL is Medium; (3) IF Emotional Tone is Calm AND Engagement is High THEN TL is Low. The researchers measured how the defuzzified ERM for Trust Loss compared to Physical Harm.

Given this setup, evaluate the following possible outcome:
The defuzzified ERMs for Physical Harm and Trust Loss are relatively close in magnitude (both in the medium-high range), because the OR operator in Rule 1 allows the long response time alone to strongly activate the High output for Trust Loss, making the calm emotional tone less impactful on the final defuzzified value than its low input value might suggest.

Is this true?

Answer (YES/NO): YES